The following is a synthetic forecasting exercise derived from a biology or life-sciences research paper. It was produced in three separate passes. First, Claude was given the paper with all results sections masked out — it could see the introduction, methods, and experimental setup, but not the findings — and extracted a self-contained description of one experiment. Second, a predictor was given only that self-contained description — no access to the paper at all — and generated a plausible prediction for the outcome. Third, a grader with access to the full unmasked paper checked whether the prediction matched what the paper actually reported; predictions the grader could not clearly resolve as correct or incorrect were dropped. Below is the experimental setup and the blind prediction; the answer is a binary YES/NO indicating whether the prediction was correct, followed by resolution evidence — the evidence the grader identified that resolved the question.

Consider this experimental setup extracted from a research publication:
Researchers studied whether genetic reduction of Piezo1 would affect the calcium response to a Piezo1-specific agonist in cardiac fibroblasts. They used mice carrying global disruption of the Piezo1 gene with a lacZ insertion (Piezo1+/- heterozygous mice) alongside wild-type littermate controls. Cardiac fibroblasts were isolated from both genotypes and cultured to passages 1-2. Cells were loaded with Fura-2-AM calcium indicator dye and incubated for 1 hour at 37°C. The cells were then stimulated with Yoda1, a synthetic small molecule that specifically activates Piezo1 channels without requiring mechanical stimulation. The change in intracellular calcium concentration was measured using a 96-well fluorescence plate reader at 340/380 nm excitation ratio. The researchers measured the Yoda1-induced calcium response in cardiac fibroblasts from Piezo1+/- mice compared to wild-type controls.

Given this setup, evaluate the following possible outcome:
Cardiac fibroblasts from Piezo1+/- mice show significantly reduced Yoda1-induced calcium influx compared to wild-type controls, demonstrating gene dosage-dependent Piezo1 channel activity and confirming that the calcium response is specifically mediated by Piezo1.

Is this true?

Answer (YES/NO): YES